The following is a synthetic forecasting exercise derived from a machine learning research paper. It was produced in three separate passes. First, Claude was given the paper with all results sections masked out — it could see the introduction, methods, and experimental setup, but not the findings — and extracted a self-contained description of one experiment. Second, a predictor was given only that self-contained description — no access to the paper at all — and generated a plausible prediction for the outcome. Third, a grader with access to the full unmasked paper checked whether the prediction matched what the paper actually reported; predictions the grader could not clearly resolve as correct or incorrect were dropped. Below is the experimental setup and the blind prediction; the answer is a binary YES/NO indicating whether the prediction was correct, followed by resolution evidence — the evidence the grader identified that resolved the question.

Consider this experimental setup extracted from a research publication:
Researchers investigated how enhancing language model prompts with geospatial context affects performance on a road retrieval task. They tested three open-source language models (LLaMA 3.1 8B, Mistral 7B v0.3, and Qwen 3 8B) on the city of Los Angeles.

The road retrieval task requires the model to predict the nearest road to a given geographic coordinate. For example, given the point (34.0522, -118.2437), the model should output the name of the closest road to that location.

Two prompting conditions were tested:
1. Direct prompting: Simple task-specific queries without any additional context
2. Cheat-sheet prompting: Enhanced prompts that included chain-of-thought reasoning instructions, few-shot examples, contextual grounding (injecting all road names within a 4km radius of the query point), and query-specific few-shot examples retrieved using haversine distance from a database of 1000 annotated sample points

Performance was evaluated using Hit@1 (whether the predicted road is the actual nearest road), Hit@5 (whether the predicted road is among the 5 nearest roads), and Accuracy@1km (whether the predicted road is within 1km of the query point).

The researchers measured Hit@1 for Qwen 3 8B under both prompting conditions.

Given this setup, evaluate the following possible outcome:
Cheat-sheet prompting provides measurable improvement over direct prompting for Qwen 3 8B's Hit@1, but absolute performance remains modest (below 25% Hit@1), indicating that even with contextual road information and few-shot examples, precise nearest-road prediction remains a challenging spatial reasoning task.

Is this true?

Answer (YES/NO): YES